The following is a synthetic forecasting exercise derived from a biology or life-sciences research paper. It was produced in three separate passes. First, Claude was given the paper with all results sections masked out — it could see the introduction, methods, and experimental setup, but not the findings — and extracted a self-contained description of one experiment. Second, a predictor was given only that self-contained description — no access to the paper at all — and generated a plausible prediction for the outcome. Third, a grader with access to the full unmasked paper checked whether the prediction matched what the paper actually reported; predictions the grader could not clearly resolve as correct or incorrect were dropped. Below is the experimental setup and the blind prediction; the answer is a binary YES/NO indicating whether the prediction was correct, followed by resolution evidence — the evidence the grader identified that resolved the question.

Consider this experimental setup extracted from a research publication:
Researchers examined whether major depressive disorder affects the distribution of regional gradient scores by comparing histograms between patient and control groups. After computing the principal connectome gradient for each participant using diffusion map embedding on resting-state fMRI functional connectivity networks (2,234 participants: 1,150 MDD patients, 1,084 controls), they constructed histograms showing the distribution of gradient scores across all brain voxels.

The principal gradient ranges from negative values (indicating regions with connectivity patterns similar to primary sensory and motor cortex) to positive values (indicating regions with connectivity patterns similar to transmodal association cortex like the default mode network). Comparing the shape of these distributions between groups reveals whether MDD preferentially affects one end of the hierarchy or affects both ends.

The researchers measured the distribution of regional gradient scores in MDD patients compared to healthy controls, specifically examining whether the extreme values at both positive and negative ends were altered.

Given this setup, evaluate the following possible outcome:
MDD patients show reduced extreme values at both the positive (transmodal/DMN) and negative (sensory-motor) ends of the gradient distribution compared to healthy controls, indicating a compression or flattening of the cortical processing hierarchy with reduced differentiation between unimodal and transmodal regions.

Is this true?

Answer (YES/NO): YES